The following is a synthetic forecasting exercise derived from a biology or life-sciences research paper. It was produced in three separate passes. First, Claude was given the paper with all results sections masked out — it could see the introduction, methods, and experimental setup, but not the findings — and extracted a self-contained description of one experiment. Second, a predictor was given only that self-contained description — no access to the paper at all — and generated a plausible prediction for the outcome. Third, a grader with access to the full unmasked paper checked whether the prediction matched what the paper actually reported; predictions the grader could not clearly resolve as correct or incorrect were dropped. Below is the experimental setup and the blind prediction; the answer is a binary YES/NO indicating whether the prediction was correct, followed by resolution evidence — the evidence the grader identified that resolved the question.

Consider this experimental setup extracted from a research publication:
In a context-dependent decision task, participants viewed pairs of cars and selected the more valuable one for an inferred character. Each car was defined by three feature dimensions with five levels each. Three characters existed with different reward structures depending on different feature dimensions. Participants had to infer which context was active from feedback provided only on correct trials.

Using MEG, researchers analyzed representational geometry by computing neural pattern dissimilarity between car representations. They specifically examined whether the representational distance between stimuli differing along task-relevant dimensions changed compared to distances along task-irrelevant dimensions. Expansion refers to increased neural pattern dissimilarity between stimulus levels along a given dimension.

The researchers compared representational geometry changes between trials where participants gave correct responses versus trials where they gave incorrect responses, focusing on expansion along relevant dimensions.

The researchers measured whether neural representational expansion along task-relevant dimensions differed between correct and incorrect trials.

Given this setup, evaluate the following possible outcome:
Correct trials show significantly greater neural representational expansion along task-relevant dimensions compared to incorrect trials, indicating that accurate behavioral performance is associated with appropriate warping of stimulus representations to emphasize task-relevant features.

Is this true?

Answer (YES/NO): YES